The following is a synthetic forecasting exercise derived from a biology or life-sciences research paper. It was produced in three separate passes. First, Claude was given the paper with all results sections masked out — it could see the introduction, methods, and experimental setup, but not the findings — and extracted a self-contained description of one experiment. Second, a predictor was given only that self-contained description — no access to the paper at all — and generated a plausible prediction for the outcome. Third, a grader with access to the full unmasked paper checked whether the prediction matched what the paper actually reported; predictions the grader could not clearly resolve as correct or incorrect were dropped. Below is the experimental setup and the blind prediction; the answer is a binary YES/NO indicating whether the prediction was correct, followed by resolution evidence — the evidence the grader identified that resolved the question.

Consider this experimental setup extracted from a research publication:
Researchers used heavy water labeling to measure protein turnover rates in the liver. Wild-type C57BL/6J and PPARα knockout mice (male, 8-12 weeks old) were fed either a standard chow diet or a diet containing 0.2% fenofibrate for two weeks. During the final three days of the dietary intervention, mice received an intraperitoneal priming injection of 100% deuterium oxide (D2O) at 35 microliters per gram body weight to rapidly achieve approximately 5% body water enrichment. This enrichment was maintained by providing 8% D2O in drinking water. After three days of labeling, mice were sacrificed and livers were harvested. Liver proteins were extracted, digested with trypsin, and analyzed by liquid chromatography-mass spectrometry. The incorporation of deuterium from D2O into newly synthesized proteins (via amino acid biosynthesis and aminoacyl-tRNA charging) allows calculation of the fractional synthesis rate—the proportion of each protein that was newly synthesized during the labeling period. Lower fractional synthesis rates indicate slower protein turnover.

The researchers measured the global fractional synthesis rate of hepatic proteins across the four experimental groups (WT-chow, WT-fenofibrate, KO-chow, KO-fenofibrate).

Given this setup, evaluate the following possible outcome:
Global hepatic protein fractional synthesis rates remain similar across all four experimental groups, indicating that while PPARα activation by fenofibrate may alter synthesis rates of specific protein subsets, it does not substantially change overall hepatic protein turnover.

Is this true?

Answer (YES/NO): NO